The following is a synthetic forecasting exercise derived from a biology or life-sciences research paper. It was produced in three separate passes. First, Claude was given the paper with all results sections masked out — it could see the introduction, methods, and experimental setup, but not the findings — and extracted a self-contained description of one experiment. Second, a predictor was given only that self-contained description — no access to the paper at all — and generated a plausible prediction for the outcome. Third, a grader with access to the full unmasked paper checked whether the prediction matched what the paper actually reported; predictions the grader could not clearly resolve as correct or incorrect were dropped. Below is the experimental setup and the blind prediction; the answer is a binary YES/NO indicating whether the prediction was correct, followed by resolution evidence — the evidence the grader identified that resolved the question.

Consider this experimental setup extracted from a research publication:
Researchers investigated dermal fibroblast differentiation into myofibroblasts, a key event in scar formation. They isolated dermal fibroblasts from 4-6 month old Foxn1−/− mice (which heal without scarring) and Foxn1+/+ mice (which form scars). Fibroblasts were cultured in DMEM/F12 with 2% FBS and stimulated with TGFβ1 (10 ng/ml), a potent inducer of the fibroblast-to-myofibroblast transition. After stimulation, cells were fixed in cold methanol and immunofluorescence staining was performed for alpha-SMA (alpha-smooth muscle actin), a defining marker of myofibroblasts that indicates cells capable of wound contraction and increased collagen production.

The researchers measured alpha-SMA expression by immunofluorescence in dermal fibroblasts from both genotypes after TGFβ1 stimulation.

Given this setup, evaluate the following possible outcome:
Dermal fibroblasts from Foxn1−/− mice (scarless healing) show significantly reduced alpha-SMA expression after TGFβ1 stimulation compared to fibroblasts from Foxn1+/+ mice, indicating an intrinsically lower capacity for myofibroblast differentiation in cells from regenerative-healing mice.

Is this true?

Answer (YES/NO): NO